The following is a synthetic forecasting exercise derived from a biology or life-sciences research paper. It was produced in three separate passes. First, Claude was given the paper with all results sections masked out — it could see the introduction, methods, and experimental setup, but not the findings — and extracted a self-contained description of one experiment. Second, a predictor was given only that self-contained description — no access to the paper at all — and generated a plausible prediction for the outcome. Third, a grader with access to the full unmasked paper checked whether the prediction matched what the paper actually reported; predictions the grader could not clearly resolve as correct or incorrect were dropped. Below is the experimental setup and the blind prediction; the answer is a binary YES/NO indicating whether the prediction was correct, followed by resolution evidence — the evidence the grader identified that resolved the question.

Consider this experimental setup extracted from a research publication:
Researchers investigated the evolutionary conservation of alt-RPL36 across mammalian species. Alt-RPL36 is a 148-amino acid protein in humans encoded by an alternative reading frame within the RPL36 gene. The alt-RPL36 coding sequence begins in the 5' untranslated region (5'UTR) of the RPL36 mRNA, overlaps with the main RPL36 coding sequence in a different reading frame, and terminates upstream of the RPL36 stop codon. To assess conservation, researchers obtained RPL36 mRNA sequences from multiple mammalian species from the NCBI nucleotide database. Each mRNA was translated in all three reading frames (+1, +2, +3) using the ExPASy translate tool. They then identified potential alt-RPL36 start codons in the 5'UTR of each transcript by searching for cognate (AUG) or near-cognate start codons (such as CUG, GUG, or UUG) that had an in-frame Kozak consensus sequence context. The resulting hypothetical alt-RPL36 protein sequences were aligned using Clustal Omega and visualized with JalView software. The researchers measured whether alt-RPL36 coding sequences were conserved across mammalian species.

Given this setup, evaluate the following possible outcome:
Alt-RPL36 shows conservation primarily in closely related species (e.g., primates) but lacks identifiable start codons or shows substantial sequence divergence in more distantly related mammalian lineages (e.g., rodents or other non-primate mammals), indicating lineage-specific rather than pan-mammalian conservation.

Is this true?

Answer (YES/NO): NO